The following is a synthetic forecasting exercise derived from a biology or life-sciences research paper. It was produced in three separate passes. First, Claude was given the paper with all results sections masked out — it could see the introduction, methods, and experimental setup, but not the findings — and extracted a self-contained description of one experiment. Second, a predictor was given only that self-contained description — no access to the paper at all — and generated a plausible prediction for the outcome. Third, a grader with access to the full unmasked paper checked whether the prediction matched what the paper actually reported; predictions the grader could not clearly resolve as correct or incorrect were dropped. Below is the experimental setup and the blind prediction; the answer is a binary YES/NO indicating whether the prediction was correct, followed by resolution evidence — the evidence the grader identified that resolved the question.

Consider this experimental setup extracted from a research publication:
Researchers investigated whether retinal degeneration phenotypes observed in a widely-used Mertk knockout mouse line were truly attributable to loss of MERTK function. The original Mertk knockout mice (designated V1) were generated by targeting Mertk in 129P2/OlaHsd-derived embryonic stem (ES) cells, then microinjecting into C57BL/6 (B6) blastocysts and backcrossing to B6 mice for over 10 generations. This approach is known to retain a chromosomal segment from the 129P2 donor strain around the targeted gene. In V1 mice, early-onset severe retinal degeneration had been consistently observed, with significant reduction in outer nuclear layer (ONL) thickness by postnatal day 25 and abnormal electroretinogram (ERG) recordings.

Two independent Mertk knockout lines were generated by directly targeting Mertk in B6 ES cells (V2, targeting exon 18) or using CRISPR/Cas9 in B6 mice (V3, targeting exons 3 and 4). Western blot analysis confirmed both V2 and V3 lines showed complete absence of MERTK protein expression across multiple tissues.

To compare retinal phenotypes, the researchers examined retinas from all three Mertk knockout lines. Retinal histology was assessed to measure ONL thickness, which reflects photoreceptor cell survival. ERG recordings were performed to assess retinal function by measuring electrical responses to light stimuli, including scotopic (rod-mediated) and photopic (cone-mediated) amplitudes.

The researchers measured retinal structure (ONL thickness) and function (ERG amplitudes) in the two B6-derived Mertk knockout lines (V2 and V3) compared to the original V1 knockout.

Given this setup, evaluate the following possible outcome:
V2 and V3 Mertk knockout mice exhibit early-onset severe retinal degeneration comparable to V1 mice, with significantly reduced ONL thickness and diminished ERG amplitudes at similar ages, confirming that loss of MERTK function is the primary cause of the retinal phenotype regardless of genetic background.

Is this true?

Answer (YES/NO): NO